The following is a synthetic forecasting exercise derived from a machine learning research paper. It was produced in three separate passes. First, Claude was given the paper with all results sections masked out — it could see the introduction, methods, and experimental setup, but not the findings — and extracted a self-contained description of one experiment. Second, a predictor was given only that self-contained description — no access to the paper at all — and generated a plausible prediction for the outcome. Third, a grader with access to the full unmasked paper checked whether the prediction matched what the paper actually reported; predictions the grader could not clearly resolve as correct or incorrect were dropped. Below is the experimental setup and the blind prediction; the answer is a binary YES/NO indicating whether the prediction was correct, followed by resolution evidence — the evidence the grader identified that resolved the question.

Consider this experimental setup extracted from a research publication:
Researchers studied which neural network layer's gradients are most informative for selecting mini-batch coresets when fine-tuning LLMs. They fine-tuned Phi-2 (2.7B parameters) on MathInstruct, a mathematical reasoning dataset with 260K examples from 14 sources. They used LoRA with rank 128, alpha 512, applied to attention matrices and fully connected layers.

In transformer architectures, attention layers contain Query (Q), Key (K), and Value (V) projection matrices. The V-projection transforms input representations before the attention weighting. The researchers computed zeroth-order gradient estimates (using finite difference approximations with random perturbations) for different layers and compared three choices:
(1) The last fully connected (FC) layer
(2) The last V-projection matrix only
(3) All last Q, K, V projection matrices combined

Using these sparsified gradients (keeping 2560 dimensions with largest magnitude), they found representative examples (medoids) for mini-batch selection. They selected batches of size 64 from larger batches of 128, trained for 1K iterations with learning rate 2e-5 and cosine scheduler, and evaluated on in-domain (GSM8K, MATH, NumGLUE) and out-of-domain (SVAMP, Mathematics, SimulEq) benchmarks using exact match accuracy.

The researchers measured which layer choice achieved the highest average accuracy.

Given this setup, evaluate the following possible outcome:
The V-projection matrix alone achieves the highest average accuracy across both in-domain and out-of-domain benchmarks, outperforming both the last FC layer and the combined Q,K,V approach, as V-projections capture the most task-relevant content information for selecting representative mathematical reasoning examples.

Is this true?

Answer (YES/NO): YES